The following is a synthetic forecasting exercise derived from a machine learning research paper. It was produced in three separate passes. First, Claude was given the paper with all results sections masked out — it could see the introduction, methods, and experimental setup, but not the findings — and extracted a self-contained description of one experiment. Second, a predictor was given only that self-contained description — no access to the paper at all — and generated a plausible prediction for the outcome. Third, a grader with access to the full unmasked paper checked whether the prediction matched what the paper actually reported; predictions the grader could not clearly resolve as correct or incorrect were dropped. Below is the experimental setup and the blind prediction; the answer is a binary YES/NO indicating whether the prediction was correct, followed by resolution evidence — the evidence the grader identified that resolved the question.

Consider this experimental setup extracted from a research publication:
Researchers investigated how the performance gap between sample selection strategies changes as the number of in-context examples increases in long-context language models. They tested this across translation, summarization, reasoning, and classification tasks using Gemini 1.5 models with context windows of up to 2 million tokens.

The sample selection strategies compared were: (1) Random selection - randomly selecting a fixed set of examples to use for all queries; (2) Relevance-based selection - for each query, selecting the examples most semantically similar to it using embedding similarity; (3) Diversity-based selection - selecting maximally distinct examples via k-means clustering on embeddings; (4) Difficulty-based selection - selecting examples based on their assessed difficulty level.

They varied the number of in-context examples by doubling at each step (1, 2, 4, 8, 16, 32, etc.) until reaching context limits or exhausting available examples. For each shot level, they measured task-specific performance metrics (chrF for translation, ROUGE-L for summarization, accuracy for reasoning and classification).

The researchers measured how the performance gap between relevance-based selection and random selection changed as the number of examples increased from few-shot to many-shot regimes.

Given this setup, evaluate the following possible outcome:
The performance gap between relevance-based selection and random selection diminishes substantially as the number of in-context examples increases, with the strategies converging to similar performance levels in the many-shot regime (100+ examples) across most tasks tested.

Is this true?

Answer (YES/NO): YES